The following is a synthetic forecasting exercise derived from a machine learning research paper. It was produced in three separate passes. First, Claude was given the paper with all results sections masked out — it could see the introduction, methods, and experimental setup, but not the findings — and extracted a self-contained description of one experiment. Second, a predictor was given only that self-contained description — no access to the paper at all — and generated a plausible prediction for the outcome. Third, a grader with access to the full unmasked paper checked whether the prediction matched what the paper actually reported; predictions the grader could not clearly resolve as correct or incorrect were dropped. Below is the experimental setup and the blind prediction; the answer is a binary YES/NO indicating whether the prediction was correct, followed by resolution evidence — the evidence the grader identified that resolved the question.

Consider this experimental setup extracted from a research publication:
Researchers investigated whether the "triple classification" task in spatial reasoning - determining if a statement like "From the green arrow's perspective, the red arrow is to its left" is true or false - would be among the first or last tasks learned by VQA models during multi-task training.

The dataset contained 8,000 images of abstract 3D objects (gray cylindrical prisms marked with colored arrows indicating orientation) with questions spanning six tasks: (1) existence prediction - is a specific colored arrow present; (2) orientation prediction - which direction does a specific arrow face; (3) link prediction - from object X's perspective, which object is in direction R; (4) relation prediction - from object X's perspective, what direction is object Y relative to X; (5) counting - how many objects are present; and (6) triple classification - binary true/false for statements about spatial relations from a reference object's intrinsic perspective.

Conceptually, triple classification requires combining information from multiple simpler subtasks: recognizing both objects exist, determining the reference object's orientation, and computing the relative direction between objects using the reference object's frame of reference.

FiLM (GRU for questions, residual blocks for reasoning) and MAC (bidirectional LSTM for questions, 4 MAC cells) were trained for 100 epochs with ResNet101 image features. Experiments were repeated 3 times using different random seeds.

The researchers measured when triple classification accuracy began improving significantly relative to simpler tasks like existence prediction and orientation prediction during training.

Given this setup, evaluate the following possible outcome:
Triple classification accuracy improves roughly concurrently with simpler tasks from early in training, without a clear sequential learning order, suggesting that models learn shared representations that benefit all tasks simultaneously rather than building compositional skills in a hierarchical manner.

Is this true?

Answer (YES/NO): NO